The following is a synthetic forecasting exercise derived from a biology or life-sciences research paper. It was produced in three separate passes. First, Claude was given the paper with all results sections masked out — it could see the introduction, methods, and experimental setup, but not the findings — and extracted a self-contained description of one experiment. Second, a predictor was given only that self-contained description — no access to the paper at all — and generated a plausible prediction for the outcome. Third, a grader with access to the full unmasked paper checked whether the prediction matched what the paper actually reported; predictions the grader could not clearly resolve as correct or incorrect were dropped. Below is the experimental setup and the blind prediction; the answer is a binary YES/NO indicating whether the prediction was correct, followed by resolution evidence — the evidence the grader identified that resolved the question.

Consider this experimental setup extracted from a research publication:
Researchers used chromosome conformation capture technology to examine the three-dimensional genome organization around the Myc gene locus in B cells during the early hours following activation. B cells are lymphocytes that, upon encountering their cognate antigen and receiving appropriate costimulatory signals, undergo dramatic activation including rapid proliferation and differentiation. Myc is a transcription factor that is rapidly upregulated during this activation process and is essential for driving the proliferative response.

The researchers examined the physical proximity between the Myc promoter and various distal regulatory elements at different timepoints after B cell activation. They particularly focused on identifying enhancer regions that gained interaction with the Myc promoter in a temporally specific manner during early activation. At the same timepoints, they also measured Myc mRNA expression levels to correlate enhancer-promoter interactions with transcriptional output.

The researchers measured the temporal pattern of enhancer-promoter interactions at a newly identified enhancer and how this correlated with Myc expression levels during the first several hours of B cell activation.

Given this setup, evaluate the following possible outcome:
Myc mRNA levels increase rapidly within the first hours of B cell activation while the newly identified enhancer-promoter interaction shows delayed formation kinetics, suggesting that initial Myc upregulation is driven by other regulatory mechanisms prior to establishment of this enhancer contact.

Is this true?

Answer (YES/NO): NO